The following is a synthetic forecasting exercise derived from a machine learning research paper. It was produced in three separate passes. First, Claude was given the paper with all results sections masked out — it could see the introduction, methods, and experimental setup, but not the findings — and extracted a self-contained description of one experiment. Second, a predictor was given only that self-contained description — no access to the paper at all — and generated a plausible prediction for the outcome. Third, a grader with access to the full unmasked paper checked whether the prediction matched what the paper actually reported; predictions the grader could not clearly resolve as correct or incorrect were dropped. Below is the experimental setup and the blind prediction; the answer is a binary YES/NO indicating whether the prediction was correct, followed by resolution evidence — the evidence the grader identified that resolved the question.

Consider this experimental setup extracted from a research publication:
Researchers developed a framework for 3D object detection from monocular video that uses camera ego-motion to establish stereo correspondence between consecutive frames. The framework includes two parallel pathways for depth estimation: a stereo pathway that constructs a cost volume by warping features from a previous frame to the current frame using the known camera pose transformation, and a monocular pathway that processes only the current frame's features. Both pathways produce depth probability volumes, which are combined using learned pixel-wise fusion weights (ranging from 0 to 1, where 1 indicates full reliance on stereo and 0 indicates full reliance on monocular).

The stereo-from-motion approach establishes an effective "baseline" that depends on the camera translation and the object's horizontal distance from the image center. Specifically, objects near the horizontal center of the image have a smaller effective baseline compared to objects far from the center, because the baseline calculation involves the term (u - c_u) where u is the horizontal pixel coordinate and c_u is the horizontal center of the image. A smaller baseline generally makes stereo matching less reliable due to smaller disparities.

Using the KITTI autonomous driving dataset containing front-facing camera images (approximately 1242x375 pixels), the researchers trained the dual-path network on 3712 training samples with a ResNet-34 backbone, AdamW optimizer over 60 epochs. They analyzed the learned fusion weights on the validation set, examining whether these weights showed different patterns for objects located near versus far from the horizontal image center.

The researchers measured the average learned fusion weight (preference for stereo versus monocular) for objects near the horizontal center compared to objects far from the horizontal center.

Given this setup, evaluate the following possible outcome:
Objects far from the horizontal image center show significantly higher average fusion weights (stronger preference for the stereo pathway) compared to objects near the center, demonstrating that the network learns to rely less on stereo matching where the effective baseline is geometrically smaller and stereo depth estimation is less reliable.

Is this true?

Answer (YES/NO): YES